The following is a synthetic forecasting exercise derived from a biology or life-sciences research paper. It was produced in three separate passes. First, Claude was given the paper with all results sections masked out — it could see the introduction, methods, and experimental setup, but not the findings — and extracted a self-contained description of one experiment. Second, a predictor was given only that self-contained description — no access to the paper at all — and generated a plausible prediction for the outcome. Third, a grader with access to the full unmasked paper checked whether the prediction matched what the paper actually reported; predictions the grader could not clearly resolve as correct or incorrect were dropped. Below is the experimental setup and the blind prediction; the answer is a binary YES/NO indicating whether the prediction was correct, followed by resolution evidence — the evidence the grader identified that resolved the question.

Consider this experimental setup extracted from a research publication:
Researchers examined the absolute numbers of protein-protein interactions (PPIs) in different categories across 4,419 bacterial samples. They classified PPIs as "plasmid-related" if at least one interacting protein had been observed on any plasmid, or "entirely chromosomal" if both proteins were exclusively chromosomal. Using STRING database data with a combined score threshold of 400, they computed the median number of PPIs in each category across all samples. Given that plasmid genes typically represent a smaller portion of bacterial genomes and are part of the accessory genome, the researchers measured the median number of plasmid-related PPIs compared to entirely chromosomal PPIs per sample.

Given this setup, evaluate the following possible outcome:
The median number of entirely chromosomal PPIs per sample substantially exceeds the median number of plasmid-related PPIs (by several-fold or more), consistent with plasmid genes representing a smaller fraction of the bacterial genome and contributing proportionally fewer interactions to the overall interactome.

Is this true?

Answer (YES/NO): NO